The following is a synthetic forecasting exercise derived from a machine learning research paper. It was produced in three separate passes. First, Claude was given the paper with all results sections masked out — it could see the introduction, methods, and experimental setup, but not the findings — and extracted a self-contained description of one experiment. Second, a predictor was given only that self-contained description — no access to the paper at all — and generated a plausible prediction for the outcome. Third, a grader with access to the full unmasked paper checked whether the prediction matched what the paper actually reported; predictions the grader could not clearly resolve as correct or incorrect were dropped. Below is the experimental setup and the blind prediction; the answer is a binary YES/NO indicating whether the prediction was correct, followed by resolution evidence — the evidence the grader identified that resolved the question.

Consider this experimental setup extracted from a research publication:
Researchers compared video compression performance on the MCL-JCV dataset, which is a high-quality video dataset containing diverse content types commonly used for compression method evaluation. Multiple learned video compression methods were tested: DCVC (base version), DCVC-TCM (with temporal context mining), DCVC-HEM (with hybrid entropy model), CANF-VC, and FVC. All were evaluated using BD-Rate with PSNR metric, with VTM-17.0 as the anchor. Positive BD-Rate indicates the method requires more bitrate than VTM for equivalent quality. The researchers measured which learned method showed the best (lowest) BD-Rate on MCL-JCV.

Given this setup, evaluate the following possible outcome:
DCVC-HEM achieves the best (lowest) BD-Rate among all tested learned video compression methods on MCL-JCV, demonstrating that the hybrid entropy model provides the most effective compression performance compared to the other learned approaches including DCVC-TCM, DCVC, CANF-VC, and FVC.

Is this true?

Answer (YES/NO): YES